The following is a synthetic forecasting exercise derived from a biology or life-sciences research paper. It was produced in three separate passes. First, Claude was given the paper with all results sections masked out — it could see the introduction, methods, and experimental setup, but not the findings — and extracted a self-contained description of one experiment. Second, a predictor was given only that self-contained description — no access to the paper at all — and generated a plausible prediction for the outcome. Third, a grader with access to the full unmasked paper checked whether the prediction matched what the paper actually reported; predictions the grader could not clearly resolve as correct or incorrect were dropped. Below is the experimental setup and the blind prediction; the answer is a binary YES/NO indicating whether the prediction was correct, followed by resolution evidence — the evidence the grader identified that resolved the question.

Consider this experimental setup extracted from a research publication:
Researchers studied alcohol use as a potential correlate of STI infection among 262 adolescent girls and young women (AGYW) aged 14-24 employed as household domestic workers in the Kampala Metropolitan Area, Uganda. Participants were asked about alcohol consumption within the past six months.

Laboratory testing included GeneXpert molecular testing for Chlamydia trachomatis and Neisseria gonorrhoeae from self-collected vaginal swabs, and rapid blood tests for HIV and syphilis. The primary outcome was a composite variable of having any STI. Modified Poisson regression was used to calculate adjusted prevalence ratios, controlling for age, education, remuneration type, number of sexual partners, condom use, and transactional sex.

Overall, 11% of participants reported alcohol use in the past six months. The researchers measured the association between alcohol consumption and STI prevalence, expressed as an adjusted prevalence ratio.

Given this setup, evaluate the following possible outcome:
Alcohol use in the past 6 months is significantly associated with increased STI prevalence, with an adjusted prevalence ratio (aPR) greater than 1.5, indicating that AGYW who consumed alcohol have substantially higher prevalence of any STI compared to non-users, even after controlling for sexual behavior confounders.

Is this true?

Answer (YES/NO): YES